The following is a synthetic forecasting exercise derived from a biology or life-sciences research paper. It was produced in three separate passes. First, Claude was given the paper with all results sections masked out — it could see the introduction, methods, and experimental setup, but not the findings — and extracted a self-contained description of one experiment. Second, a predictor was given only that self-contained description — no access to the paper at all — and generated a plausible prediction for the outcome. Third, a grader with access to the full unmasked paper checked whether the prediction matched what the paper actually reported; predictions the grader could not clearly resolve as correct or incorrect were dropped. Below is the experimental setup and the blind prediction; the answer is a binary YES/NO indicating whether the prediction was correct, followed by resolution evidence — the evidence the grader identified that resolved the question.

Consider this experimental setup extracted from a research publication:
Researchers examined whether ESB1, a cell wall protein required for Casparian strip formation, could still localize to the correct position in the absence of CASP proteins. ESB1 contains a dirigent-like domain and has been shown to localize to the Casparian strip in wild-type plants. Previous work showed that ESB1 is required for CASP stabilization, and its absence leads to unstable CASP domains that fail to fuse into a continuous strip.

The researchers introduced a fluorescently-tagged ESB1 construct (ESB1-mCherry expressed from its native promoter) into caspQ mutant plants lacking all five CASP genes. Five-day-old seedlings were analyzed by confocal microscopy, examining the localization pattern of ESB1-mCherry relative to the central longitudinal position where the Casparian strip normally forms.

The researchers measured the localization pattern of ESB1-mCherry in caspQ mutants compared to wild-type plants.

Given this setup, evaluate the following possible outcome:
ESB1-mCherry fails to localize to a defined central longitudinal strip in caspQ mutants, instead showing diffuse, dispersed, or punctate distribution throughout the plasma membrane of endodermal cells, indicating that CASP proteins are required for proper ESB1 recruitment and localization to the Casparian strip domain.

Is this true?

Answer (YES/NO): NO